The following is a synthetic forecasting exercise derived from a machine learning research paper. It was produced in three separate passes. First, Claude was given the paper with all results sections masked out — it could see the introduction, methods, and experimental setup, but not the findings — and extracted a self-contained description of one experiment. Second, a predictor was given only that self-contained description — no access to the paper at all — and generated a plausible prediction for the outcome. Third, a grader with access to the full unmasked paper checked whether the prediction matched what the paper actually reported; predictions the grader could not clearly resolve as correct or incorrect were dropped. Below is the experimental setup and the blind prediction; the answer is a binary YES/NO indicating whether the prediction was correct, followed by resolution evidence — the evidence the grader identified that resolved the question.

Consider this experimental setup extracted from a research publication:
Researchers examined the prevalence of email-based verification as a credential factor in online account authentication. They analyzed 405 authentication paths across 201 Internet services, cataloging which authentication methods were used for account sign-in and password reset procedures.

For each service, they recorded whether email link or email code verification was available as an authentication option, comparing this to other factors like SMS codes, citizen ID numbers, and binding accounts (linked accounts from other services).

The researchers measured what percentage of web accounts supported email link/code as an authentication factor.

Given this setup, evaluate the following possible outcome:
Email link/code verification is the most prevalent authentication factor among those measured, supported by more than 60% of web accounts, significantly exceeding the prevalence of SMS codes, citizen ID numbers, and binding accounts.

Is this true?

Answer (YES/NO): NO